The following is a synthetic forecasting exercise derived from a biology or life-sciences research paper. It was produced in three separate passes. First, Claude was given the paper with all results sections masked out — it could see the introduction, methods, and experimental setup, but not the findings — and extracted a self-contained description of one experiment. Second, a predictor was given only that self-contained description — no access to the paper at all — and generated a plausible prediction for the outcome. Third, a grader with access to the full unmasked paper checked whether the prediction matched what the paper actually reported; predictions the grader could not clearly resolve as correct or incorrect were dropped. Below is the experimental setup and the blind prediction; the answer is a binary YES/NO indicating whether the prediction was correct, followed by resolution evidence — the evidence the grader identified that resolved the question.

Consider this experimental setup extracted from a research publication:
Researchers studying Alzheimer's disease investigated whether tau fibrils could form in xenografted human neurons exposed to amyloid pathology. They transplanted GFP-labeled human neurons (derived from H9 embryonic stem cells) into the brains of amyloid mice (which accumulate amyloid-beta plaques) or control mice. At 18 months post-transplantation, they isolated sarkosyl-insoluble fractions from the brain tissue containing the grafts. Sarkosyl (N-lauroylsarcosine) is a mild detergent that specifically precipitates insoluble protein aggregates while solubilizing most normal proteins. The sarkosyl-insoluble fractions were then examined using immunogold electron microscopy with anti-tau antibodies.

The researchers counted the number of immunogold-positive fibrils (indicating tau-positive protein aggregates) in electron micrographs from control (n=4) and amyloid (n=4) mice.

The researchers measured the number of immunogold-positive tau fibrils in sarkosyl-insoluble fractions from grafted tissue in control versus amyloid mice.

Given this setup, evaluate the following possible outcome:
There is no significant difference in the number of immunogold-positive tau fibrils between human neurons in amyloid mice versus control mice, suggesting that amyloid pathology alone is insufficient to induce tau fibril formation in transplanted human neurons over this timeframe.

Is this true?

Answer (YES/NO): NO